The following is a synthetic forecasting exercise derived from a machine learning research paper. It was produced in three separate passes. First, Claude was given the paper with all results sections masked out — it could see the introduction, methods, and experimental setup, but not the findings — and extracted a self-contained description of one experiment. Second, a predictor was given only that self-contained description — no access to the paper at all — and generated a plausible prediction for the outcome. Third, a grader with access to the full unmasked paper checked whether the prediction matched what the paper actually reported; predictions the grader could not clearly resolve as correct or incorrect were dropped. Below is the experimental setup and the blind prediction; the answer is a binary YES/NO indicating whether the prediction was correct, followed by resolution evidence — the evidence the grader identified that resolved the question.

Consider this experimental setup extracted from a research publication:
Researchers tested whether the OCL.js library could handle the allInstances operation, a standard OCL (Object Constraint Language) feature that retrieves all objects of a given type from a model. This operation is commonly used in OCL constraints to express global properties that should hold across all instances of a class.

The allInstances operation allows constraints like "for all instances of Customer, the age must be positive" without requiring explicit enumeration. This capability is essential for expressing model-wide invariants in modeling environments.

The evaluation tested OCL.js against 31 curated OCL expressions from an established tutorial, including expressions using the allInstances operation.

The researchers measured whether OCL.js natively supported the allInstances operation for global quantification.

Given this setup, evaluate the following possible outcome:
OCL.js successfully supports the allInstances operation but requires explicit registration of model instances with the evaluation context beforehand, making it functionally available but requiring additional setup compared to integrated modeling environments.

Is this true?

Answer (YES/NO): NO